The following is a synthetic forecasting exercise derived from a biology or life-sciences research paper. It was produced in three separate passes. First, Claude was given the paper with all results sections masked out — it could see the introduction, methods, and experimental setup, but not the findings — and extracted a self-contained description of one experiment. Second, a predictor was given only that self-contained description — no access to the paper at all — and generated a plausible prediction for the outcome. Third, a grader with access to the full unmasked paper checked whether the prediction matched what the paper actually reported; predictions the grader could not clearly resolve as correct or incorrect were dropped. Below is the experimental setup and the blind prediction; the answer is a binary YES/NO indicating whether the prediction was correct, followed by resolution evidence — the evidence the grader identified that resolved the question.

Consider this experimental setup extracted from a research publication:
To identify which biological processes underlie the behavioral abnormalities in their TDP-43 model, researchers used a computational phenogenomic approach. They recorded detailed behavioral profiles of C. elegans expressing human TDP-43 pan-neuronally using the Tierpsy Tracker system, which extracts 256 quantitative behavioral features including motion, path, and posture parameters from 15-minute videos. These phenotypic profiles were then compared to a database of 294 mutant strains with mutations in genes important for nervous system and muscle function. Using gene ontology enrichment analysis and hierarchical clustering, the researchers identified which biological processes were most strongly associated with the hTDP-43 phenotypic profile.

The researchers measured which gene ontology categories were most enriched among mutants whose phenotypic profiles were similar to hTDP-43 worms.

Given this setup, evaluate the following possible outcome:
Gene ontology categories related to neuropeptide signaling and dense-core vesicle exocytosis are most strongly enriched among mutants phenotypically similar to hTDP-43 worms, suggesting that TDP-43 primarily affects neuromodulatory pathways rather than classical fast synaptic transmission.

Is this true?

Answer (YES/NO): NO